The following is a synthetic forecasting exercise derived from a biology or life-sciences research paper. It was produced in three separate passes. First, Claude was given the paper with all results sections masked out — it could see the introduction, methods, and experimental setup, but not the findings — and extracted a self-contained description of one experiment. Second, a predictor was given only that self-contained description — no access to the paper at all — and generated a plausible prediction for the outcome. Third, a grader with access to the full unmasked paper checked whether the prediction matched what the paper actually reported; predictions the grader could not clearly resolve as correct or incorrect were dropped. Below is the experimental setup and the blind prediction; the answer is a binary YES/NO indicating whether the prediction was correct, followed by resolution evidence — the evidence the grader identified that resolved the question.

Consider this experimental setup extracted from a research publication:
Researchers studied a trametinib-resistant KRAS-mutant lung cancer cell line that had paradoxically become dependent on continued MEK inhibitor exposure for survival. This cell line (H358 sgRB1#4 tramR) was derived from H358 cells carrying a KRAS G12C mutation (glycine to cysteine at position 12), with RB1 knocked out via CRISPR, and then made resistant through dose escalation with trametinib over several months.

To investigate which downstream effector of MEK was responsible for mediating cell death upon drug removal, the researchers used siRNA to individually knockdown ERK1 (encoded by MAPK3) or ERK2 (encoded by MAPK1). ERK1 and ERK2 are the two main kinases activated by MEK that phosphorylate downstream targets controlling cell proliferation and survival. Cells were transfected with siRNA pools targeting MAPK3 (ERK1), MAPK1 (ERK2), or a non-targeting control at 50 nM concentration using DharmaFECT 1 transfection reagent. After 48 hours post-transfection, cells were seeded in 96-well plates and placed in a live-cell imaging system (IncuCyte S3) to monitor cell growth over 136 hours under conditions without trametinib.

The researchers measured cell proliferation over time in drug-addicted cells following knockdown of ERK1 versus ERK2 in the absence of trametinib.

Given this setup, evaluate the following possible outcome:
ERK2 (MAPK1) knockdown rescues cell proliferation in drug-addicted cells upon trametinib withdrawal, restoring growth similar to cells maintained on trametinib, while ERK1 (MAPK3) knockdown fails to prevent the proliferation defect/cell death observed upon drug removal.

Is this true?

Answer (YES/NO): YES